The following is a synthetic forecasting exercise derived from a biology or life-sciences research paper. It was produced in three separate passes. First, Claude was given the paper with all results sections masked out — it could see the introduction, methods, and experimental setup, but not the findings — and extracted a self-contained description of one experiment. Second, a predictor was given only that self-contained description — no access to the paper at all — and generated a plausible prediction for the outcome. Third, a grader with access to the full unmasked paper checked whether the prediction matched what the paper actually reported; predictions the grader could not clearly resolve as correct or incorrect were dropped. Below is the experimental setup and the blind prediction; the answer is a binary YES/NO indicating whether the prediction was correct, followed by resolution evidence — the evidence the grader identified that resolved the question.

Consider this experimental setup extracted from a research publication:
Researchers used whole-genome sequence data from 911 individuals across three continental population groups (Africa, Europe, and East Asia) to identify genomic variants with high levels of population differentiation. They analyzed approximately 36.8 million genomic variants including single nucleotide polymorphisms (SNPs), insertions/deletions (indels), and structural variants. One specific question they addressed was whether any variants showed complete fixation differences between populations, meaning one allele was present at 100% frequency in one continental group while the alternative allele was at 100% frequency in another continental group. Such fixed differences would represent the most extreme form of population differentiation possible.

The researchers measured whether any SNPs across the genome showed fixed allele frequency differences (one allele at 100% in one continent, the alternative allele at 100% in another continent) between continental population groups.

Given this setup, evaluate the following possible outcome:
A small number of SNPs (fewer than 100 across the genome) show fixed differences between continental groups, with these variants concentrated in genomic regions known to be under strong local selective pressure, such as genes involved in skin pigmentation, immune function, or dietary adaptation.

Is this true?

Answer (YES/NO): NO